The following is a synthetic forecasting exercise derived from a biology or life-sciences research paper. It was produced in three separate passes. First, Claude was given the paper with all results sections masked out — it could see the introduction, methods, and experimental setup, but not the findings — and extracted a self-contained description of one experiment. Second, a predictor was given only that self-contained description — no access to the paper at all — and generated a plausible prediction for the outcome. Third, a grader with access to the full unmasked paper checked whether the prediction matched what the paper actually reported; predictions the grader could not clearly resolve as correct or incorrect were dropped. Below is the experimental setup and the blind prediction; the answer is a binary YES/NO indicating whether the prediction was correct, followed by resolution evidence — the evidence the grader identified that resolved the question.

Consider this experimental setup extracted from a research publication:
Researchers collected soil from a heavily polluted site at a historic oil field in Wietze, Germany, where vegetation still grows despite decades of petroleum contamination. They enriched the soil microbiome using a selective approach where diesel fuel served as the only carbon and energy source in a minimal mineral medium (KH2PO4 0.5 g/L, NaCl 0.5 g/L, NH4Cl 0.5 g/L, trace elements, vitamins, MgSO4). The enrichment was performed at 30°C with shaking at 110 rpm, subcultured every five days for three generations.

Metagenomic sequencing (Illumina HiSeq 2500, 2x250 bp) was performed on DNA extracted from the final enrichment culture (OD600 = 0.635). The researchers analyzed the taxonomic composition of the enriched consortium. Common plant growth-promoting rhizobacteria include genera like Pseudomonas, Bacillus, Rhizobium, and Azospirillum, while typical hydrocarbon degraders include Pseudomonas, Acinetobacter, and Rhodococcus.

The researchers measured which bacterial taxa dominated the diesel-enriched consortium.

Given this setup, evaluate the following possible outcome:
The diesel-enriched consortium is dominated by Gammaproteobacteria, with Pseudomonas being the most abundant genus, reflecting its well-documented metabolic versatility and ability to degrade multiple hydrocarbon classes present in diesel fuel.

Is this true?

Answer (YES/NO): NO